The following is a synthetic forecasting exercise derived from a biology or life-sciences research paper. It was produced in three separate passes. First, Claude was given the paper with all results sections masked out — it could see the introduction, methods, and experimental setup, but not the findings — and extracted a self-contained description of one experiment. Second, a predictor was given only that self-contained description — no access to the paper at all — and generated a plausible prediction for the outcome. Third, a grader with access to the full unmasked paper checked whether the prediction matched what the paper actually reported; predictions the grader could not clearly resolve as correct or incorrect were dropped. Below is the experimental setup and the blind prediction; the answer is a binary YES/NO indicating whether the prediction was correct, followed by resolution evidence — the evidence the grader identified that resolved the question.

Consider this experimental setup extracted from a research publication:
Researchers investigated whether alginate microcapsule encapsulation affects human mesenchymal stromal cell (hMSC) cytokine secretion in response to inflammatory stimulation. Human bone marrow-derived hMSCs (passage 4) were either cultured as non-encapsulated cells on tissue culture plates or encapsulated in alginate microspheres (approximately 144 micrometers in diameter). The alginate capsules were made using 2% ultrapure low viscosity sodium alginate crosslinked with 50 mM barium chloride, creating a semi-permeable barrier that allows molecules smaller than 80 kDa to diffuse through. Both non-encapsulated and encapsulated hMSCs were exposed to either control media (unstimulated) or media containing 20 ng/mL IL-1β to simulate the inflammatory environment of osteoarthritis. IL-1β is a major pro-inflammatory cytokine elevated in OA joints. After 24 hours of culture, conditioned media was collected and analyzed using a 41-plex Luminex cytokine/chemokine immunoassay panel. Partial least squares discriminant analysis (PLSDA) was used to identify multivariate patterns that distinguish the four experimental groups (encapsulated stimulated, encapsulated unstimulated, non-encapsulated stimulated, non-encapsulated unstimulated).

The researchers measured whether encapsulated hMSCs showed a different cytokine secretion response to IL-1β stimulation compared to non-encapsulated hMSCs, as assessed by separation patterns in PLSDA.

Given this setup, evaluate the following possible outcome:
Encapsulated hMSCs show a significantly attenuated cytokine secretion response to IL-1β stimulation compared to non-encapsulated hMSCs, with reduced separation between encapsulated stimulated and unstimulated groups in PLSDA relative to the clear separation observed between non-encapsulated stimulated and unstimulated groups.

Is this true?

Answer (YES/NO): NO